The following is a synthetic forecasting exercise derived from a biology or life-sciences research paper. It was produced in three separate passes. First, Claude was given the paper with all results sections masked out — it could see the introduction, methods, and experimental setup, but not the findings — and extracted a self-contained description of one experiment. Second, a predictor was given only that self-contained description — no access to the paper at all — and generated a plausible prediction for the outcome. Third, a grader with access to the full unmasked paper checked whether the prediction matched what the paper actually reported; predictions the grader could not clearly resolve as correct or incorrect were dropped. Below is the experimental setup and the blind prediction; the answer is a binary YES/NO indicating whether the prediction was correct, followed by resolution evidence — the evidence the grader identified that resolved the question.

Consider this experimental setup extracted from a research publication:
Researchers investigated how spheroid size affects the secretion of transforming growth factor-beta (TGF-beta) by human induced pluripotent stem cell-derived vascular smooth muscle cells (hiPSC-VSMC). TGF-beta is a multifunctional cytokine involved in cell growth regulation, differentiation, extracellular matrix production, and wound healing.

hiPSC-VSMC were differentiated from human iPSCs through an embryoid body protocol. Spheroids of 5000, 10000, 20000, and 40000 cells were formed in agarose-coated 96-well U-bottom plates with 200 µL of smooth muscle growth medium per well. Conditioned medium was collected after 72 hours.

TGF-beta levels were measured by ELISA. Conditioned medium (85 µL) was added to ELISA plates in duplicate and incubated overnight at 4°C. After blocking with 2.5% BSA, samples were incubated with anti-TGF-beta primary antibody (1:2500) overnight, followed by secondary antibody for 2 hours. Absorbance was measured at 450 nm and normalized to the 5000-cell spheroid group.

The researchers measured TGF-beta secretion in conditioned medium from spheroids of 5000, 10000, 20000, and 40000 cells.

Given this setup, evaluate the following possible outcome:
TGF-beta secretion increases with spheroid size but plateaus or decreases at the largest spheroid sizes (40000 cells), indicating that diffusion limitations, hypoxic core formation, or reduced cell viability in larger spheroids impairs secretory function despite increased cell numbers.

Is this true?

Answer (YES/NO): YES